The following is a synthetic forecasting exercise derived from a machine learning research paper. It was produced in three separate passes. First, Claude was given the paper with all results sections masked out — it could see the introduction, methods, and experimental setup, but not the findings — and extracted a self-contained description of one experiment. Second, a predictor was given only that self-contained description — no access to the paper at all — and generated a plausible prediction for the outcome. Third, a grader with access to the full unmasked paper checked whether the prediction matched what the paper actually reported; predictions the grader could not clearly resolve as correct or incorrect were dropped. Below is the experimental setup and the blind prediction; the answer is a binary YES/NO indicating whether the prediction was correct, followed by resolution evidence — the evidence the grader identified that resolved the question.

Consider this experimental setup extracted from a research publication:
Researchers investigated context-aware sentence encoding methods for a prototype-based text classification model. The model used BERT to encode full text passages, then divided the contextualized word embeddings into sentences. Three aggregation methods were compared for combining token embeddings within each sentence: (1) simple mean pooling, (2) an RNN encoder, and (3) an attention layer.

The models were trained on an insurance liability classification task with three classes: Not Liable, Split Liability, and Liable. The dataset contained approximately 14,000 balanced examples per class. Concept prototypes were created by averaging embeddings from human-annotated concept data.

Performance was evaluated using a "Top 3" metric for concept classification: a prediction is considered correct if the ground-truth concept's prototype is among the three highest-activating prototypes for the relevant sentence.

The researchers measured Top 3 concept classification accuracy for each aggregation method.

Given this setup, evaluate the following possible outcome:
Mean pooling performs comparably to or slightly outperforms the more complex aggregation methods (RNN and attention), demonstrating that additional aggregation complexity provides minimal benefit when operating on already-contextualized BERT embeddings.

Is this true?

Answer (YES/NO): YES